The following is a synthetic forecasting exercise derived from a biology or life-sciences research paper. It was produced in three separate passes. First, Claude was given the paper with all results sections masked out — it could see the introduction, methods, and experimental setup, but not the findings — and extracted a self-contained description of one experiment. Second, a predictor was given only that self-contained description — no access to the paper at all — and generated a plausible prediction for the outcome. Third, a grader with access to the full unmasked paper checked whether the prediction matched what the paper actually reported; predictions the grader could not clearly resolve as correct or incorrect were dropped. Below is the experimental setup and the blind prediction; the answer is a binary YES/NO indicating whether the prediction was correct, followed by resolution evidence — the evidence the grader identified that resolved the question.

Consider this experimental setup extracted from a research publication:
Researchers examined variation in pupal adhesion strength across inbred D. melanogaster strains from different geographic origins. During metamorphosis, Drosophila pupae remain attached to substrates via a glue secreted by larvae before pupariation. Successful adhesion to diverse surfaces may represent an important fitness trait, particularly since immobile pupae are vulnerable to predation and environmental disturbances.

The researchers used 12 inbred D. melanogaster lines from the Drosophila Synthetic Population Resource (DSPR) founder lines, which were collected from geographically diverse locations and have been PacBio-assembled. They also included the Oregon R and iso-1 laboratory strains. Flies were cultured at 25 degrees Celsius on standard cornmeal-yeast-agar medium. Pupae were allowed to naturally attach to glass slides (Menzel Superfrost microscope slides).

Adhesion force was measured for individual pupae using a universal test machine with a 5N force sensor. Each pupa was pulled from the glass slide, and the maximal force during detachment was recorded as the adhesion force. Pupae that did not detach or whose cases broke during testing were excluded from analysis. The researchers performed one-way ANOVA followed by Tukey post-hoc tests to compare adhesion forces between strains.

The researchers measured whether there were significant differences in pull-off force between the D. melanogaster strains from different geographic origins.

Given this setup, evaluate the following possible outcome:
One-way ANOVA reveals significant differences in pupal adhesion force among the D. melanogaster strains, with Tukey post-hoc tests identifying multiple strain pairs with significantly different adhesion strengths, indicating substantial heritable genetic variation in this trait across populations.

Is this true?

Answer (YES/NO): YES